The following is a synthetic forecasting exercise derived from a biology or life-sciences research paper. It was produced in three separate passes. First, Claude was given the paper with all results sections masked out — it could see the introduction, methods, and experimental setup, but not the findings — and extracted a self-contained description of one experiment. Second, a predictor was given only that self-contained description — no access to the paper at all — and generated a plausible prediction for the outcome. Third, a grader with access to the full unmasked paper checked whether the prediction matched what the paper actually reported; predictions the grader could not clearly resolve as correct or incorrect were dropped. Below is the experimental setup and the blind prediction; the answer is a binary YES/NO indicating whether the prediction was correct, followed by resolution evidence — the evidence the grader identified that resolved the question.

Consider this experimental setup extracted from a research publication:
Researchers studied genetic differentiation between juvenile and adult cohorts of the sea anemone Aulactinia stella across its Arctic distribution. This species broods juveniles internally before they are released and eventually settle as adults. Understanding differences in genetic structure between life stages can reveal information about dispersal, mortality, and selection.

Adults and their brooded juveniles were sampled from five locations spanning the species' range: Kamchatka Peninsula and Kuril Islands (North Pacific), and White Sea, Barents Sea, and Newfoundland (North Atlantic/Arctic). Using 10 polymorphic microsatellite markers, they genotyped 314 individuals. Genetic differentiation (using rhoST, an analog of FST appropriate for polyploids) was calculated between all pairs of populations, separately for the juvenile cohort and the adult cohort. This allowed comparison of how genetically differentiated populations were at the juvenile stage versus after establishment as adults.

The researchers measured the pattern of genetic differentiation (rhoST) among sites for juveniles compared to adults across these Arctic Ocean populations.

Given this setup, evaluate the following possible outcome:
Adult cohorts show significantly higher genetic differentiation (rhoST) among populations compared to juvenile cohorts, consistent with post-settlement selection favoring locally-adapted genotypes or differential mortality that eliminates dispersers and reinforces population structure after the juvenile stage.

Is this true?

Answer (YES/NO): NO